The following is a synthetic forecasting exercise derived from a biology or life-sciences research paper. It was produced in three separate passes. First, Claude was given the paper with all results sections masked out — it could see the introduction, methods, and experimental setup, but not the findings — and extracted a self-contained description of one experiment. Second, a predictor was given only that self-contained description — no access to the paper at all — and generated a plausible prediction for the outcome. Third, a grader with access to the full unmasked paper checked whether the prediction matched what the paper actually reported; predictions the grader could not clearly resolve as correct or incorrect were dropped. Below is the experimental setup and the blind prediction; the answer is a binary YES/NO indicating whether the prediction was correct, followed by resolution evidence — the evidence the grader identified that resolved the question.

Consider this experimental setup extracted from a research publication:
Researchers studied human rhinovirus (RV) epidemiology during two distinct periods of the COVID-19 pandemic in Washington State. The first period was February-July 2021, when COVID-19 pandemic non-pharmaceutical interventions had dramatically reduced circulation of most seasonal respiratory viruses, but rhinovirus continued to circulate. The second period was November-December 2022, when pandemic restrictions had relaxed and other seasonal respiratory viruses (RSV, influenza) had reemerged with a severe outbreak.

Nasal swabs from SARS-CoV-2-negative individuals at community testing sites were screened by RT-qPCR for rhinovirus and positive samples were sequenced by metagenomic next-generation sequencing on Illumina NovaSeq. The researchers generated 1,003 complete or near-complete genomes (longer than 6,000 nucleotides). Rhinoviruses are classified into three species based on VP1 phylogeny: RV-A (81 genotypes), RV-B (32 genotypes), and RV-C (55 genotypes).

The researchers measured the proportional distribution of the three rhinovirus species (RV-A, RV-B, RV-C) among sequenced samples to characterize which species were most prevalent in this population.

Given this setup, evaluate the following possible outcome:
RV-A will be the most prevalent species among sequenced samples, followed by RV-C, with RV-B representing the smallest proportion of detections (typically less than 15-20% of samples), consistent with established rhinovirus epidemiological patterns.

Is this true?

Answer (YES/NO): NO